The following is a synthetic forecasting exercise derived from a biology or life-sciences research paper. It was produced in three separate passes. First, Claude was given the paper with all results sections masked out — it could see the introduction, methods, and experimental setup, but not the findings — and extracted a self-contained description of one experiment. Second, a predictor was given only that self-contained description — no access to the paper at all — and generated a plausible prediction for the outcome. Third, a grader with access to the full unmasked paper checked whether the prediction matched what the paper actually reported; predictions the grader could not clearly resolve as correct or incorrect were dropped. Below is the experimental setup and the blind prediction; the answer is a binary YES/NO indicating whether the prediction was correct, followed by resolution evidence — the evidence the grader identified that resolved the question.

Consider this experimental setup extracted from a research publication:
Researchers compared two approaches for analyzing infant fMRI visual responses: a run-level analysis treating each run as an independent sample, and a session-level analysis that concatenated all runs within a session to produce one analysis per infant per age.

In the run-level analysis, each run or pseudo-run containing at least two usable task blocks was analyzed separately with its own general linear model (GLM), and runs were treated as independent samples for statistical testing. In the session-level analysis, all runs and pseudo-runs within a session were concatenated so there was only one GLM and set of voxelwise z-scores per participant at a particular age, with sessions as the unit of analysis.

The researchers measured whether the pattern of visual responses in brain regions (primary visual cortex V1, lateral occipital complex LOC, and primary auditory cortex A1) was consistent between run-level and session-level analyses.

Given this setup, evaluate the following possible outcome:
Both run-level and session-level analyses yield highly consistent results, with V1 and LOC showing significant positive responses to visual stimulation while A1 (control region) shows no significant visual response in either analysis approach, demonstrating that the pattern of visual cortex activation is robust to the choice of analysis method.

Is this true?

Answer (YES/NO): YES